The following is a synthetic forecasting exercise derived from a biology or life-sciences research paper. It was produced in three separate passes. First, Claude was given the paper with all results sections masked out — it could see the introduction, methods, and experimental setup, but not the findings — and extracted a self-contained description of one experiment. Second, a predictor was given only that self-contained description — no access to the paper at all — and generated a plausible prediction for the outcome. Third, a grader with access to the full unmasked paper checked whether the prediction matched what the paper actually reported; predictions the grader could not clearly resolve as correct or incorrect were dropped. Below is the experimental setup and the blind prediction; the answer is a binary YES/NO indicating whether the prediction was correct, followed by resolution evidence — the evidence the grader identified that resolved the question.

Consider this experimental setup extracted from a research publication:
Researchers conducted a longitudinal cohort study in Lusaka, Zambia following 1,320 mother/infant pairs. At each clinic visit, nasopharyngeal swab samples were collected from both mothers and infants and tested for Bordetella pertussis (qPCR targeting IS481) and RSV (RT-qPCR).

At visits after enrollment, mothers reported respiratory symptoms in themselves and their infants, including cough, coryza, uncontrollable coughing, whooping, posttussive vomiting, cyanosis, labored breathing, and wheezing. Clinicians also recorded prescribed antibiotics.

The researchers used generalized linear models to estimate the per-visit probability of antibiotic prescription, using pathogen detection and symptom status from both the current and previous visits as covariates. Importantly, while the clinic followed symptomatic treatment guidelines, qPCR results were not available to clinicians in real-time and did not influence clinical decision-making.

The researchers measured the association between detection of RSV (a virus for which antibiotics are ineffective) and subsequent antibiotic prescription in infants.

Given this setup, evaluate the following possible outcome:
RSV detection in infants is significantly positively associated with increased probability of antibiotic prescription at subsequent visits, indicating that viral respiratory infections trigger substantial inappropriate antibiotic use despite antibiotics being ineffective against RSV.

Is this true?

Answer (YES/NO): NO